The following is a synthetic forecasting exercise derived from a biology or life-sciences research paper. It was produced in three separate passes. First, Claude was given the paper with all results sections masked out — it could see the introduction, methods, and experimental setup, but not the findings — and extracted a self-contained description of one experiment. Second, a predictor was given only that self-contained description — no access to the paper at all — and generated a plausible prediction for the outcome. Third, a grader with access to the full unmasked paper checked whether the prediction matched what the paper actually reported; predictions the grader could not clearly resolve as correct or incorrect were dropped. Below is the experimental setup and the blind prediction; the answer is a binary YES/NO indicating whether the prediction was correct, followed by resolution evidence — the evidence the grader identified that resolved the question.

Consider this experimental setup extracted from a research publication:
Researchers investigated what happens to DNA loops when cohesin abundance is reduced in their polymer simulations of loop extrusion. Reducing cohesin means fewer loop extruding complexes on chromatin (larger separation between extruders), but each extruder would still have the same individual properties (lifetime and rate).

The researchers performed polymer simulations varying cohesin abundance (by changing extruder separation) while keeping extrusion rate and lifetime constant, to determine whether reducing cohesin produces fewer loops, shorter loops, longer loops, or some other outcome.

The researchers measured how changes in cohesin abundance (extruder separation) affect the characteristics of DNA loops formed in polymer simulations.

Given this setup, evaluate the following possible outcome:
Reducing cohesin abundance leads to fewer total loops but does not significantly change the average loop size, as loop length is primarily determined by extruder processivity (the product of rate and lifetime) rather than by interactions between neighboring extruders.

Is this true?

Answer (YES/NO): NO